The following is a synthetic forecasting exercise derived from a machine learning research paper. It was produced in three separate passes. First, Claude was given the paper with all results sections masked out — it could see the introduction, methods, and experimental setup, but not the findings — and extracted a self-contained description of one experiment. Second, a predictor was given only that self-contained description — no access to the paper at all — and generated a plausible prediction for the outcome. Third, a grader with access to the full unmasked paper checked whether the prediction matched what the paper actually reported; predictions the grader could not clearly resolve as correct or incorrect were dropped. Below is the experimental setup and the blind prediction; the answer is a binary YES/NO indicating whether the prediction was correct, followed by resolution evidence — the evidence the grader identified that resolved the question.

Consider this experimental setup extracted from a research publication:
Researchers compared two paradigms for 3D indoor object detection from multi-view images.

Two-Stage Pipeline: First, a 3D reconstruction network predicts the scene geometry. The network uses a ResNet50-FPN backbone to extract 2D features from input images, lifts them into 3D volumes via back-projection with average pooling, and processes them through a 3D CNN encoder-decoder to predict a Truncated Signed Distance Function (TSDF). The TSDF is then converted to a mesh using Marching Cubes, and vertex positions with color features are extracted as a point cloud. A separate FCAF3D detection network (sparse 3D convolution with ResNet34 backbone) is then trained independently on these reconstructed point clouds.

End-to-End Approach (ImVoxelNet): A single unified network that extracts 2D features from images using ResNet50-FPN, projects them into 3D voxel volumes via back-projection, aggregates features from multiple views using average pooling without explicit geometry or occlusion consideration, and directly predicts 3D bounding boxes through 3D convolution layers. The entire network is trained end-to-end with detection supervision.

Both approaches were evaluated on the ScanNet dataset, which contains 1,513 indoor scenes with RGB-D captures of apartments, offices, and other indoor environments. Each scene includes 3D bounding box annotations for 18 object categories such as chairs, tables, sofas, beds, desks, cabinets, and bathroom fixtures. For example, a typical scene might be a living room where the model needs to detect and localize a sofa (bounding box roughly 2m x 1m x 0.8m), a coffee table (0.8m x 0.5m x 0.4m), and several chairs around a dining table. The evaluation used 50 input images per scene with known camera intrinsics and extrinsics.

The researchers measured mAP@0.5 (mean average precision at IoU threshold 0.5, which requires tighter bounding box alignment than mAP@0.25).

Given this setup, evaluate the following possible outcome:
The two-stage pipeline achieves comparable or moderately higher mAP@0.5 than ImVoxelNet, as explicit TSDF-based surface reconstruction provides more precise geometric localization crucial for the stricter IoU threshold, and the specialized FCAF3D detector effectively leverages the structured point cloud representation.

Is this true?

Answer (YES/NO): NO